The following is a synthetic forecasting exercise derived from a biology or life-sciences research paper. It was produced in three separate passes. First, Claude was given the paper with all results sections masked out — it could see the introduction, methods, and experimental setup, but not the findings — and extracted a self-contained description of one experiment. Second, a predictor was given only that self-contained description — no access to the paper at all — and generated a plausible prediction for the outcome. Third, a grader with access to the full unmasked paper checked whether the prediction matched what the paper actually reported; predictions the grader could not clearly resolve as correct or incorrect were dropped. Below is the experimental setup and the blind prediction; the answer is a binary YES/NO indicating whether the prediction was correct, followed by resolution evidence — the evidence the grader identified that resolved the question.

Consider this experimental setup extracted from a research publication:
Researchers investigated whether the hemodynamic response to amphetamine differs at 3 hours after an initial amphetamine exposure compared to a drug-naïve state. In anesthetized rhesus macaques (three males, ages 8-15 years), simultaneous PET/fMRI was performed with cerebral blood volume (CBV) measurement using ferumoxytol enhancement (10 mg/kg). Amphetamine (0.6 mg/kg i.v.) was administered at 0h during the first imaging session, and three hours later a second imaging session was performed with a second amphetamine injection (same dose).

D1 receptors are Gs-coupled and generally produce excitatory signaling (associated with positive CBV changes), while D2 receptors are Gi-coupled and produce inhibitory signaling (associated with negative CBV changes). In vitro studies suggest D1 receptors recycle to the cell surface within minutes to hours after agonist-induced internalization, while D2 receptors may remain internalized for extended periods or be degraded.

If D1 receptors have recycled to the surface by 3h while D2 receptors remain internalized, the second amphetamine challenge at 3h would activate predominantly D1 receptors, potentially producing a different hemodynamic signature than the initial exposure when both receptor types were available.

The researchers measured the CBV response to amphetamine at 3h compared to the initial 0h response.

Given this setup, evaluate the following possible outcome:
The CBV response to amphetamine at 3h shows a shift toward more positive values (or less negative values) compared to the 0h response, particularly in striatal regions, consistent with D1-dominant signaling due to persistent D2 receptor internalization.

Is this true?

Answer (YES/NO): YES